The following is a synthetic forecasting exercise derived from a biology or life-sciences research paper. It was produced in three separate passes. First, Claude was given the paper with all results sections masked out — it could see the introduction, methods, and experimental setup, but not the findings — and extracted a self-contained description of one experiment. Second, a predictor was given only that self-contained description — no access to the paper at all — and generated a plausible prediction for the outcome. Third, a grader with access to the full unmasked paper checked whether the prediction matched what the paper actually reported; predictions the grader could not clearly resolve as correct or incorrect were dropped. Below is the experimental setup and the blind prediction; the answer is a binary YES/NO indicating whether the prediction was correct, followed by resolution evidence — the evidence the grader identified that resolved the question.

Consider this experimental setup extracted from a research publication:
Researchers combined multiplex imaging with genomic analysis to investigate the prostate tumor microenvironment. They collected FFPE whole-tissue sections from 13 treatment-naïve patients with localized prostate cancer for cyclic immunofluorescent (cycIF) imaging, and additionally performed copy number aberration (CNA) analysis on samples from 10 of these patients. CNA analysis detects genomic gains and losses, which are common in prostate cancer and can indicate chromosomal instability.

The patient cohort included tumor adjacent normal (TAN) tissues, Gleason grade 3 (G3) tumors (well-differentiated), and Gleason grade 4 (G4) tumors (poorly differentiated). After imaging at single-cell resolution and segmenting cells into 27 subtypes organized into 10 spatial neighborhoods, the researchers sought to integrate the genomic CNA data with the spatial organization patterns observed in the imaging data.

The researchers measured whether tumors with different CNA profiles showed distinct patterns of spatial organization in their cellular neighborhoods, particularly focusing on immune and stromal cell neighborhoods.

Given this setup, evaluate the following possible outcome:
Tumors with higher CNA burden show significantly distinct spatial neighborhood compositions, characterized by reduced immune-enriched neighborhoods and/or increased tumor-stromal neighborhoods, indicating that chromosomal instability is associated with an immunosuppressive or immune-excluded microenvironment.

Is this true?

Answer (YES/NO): NO